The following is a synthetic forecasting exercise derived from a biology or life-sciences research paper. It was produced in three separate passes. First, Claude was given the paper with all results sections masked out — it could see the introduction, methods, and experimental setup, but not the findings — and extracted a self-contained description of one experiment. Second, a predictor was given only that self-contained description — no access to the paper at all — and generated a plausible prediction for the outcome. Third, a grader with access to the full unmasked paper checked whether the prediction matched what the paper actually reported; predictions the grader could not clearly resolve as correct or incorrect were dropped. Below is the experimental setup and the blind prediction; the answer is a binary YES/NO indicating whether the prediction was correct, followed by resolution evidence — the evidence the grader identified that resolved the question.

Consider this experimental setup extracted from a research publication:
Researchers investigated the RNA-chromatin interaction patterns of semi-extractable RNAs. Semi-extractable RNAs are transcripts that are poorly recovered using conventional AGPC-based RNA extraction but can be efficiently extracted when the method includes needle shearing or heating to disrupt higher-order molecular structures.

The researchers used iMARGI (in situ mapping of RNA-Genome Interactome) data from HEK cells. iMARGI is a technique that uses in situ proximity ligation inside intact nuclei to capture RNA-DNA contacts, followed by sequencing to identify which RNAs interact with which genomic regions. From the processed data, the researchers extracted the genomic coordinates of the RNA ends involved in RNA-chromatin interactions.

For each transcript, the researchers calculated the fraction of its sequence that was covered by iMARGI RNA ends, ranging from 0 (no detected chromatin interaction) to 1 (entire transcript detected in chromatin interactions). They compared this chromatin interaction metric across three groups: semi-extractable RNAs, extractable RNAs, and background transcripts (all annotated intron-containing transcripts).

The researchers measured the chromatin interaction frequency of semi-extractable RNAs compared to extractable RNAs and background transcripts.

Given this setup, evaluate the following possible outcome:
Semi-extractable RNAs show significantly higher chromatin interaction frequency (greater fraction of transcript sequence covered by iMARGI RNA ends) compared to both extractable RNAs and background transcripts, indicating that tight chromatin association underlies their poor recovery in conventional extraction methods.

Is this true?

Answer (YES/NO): NO